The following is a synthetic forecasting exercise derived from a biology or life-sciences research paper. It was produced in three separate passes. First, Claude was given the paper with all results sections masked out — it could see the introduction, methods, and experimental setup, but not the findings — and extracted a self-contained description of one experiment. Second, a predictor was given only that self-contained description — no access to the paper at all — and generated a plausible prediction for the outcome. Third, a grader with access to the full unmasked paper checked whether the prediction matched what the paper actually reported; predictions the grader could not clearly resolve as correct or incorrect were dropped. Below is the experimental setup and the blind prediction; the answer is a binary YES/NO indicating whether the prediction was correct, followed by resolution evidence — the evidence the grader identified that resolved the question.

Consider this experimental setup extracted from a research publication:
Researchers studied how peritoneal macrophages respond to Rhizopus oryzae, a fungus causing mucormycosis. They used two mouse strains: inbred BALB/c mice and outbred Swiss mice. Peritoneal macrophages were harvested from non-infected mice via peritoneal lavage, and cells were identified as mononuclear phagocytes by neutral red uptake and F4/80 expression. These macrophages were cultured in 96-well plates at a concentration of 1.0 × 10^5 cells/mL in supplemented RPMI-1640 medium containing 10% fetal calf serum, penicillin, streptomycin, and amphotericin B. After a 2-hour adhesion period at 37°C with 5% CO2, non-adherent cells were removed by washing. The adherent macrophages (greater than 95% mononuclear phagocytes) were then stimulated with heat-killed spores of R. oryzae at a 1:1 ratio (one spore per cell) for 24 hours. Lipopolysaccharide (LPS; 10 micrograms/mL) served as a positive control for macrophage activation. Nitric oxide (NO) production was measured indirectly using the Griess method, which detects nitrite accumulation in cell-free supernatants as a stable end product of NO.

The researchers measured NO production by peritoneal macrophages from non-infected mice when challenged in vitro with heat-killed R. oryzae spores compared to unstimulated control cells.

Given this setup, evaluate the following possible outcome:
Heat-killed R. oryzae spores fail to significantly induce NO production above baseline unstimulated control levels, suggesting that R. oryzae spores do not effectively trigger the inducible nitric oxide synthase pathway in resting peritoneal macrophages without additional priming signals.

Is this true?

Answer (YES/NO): NO